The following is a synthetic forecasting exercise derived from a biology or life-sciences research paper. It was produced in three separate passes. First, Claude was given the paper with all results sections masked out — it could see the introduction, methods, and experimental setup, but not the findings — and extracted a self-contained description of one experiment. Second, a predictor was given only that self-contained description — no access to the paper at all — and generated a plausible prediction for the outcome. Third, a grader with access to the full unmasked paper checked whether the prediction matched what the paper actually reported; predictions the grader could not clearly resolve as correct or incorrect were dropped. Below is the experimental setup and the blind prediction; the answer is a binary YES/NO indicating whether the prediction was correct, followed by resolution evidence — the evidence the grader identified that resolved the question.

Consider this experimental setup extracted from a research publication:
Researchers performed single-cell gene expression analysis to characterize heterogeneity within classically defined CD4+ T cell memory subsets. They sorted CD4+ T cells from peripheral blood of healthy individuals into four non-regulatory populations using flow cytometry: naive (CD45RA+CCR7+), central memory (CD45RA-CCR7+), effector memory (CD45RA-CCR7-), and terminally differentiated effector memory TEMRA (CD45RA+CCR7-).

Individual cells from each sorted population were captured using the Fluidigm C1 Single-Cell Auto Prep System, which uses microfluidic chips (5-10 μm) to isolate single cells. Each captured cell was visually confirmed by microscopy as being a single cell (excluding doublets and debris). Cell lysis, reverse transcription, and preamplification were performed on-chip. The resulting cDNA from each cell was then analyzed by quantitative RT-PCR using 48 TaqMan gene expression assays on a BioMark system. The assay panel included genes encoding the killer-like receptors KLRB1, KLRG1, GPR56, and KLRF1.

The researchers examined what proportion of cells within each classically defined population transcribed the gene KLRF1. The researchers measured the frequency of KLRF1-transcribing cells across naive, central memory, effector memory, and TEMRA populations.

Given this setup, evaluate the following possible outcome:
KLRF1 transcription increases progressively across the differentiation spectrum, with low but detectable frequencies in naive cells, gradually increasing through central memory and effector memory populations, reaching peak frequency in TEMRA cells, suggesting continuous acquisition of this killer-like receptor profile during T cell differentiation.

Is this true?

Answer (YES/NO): NO